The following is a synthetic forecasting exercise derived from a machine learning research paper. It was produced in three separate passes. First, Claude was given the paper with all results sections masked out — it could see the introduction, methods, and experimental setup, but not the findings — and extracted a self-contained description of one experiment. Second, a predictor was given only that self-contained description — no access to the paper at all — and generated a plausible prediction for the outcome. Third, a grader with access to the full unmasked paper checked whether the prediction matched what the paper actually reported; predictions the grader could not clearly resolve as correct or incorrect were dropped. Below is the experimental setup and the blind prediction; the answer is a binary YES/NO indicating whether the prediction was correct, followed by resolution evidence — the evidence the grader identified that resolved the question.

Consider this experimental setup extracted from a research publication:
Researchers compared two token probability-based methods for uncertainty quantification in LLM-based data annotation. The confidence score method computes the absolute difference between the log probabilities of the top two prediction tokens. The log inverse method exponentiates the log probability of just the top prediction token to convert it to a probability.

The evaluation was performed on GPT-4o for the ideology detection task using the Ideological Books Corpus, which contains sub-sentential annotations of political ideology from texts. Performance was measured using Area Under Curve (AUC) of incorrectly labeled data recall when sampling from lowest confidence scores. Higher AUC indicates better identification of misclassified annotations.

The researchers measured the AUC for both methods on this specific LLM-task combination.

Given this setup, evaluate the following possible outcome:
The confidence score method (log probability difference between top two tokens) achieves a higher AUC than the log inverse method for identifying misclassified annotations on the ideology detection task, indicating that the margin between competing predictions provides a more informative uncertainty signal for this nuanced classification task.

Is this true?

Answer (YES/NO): YES